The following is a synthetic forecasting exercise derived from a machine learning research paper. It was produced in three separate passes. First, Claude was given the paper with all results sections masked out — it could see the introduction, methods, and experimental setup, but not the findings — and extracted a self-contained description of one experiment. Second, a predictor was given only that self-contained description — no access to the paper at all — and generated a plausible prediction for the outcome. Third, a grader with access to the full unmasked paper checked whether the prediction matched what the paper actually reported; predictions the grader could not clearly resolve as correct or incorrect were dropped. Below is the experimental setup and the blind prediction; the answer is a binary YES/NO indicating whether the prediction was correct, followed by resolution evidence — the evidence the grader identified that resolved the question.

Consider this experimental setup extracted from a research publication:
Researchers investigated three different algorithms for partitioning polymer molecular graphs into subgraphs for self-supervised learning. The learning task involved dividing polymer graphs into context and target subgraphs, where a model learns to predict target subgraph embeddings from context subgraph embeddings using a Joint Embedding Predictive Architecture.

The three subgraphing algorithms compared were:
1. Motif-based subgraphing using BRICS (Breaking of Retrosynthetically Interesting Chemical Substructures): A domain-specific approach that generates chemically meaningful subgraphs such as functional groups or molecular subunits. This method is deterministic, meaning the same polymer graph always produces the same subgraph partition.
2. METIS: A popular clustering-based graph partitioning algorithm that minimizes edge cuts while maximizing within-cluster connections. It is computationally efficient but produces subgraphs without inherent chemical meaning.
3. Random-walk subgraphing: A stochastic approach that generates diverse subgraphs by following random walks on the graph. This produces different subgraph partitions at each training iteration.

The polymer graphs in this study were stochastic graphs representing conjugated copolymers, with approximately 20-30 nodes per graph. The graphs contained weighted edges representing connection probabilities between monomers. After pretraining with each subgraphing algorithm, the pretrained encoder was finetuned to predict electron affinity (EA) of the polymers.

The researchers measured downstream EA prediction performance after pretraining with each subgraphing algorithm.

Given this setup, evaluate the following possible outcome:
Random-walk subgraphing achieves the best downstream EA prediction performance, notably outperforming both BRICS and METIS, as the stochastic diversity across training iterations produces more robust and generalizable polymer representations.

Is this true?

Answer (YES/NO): NO